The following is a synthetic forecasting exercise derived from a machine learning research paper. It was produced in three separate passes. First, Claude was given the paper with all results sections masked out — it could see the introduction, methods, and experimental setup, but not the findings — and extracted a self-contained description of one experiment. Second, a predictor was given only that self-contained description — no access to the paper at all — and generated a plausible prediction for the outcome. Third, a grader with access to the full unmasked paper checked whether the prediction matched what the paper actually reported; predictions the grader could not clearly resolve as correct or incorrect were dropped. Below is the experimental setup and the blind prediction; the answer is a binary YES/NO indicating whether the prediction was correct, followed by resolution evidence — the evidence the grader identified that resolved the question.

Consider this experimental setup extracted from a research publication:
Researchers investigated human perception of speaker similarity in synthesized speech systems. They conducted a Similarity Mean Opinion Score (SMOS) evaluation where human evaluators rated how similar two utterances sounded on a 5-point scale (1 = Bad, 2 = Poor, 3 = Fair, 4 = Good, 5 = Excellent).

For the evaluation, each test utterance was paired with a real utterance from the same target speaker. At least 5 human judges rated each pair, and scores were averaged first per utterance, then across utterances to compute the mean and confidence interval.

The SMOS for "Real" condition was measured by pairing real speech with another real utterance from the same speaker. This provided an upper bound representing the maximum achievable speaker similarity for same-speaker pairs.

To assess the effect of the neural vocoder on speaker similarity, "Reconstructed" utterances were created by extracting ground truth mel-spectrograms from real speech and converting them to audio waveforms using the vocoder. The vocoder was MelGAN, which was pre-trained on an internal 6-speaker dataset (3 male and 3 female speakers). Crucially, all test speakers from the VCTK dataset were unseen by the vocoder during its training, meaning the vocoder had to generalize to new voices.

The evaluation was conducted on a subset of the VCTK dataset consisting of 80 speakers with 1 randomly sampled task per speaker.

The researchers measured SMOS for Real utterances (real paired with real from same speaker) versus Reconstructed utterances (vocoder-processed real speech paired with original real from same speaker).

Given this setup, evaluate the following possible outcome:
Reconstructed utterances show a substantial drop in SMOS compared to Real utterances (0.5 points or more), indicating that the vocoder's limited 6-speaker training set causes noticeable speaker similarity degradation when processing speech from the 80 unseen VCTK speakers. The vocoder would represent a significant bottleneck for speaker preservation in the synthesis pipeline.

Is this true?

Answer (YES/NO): NO